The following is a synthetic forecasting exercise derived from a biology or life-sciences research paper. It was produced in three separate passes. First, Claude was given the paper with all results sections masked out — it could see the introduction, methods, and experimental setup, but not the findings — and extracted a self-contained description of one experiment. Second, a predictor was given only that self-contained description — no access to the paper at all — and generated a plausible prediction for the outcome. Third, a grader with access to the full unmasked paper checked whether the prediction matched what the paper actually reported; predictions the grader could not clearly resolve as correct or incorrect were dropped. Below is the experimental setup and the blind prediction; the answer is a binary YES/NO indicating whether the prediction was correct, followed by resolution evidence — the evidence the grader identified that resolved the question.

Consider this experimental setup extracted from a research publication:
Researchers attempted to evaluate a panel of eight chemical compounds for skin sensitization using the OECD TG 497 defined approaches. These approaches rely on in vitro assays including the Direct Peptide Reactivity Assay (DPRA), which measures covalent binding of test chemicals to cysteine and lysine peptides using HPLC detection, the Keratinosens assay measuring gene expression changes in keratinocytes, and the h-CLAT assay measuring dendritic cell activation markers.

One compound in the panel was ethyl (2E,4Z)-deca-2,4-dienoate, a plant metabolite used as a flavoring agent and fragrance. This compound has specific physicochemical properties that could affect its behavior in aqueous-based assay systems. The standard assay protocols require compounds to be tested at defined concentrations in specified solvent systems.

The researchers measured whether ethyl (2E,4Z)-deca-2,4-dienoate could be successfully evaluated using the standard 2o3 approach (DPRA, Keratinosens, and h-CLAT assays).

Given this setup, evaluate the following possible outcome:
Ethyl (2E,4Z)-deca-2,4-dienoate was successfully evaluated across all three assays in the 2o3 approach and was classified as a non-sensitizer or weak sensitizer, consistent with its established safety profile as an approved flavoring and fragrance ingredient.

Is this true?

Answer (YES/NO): NO